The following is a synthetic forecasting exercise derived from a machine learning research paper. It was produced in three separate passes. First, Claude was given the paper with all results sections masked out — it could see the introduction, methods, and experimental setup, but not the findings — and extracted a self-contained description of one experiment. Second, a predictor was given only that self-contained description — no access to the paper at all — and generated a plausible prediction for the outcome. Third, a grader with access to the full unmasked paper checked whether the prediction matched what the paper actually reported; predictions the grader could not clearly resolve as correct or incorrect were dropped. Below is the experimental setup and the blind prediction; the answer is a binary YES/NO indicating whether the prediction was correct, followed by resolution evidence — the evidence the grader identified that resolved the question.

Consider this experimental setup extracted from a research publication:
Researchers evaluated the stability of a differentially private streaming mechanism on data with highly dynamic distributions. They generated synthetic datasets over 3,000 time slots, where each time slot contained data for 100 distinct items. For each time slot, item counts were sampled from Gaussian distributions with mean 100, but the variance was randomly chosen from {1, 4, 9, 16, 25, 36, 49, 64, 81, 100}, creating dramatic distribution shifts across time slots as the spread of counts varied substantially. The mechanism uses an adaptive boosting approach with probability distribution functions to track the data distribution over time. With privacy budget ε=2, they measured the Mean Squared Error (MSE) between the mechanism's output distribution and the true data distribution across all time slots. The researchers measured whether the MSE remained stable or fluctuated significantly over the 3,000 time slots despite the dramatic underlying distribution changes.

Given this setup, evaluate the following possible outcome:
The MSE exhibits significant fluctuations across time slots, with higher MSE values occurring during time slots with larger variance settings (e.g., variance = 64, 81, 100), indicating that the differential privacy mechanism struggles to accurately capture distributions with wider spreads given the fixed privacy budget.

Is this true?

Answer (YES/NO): NO